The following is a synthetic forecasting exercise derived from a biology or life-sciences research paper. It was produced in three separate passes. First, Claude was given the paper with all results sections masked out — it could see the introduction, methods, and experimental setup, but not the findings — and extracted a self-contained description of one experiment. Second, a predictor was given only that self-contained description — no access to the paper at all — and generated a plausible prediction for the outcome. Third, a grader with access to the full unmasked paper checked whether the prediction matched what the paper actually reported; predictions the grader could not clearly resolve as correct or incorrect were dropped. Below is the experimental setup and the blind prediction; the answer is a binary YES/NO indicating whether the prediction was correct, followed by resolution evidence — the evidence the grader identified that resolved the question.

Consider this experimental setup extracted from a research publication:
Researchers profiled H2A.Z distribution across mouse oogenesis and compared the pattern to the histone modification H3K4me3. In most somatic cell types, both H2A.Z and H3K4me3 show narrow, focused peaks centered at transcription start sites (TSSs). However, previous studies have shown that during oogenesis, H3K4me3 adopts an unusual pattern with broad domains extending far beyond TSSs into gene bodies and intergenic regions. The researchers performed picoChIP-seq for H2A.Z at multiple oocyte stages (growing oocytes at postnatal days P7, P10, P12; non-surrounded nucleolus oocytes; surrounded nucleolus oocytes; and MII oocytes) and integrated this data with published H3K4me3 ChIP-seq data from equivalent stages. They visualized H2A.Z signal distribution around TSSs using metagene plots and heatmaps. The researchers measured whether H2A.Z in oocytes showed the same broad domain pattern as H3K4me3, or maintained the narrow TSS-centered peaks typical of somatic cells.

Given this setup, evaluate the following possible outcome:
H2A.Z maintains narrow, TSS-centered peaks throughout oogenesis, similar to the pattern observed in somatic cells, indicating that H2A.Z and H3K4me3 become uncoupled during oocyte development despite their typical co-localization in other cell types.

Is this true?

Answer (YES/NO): YES